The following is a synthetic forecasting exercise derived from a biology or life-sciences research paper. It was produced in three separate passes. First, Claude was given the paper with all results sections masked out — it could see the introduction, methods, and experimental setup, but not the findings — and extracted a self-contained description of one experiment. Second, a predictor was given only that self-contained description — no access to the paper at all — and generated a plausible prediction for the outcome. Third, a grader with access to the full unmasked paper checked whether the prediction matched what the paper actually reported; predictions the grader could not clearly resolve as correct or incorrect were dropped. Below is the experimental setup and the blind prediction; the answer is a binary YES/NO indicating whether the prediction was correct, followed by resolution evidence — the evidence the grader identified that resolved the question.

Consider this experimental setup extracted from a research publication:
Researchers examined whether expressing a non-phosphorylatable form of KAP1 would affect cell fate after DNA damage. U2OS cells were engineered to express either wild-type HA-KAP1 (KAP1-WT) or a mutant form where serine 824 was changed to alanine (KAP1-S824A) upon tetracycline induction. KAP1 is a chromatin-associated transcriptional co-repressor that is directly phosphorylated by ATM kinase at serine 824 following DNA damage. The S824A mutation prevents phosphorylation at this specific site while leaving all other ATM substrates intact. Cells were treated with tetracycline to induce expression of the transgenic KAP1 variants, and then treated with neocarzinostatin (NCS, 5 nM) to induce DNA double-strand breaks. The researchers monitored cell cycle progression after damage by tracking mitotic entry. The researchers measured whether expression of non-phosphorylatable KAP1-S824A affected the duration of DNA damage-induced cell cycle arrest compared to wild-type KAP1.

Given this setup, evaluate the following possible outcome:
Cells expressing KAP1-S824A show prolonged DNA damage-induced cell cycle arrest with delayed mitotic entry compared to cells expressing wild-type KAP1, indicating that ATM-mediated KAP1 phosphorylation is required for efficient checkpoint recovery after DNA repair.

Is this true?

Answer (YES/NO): NO